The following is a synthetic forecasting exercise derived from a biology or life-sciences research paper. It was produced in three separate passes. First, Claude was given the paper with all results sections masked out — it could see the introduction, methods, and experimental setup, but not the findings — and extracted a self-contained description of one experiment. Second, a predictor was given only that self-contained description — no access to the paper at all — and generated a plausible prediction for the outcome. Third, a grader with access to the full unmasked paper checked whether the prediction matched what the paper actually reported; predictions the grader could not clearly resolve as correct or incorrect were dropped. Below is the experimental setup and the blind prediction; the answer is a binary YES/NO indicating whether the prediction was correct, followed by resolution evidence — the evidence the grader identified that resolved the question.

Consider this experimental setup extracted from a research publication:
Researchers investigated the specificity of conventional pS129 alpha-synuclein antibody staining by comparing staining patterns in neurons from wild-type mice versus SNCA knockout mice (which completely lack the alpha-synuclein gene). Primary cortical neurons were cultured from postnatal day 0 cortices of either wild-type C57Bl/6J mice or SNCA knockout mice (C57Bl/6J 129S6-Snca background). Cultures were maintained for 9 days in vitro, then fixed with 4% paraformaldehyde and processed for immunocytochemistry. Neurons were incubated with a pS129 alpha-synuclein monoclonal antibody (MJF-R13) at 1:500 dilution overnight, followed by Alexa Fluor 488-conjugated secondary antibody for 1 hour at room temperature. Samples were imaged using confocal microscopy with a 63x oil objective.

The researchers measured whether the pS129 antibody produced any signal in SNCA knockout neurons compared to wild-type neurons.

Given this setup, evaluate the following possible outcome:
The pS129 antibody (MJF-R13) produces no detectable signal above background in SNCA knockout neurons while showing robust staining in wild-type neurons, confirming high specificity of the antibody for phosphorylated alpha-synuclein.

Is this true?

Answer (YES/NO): NO